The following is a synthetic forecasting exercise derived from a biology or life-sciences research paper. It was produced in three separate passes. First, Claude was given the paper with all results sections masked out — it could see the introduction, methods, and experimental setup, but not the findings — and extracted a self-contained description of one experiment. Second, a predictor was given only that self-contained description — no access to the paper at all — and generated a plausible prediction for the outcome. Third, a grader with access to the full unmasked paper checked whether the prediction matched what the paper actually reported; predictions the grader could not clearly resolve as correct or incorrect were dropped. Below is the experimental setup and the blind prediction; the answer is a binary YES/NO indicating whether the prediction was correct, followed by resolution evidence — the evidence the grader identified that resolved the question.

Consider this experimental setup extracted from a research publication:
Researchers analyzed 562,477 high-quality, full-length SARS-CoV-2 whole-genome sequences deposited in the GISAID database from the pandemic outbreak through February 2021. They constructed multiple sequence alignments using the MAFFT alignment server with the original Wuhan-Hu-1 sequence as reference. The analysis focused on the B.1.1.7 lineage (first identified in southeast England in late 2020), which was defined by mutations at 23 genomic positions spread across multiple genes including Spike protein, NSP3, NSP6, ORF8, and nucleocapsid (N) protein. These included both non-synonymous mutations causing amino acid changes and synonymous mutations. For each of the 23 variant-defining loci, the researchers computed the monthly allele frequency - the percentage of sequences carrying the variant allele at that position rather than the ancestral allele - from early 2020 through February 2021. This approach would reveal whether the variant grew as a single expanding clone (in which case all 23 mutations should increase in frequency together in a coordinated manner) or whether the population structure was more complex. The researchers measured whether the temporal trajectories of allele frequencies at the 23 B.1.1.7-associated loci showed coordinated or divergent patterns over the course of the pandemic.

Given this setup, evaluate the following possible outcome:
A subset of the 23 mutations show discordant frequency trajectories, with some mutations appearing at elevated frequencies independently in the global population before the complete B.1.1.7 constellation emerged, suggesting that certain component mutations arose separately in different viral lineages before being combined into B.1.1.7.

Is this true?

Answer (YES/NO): YES